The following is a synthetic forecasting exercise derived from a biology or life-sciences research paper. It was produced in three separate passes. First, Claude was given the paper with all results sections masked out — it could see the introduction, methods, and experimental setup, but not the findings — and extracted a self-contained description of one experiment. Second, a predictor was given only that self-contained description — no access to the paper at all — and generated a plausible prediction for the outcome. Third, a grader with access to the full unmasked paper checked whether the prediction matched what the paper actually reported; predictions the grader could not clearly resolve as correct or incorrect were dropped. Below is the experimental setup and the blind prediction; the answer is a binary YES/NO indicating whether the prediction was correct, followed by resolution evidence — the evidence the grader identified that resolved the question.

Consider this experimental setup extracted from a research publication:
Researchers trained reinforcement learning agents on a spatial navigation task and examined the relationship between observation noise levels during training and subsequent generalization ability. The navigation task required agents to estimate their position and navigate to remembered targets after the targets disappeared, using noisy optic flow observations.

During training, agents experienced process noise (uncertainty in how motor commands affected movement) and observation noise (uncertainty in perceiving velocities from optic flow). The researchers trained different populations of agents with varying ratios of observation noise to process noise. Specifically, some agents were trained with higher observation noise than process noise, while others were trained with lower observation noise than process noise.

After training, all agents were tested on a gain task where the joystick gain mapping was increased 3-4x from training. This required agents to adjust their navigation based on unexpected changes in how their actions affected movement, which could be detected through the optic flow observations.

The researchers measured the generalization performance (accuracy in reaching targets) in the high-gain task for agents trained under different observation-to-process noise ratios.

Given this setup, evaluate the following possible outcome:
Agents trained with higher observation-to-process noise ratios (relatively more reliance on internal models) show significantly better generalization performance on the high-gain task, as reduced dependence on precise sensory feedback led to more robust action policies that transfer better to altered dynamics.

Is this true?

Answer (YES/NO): NO